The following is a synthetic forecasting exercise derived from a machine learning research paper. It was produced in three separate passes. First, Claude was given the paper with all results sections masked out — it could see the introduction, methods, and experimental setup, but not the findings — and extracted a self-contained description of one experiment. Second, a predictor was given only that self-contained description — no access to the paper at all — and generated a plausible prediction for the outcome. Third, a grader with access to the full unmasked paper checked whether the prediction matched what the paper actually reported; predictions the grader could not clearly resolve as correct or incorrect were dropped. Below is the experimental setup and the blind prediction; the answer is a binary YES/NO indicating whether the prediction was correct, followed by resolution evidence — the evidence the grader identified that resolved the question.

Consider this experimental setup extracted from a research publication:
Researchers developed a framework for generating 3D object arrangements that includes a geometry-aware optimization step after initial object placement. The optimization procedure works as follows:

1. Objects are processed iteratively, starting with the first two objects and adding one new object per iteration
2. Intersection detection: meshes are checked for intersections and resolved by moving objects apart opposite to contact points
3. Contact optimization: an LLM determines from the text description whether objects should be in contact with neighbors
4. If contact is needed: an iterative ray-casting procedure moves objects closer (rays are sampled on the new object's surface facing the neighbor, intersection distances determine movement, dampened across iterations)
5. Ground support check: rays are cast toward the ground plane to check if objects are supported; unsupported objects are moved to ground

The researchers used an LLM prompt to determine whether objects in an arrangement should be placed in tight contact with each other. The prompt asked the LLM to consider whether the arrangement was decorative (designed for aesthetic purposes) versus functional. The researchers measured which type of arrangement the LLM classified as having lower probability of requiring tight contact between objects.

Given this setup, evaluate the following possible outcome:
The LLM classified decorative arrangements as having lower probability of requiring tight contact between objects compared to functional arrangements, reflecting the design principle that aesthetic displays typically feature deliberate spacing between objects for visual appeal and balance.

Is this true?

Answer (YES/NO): YES